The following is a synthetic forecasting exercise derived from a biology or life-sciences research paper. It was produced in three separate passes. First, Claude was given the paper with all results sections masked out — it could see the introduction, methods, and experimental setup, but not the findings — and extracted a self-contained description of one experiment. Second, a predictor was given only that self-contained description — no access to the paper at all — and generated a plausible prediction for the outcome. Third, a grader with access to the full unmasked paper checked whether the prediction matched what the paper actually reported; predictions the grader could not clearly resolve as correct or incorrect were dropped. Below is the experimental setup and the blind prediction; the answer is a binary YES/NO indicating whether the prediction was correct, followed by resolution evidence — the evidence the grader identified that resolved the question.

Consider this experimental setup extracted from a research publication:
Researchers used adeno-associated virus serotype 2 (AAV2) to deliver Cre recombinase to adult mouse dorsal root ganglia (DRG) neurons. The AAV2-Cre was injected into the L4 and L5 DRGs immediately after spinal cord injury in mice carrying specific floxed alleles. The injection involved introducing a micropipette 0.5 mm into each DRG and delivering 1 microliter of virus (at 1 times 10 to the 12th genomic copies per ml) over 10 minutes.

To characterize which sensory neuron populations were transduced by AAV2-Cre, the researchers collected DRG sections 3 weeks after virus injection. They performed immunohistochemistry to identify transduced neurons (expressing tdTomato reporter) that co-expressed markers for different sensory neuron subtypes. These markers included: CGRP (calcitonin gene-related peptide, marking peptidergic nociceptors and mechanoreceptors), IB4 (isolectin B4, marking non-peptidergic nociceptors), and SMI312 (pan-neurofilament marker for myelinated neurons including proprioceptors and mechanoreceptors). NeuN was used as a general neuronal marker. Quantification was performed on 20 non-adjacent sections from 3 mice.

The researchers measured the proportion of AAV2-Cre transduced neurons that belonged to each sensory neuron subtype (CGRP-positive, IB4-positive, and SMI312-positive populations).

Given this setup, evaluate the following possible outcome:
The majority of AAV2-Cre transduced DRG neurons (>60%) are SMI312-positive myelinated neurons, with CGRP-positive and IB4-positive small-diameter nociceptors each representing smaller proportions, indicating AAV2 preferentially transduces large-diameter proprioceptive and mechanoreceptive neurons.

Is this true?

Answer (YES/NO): YES